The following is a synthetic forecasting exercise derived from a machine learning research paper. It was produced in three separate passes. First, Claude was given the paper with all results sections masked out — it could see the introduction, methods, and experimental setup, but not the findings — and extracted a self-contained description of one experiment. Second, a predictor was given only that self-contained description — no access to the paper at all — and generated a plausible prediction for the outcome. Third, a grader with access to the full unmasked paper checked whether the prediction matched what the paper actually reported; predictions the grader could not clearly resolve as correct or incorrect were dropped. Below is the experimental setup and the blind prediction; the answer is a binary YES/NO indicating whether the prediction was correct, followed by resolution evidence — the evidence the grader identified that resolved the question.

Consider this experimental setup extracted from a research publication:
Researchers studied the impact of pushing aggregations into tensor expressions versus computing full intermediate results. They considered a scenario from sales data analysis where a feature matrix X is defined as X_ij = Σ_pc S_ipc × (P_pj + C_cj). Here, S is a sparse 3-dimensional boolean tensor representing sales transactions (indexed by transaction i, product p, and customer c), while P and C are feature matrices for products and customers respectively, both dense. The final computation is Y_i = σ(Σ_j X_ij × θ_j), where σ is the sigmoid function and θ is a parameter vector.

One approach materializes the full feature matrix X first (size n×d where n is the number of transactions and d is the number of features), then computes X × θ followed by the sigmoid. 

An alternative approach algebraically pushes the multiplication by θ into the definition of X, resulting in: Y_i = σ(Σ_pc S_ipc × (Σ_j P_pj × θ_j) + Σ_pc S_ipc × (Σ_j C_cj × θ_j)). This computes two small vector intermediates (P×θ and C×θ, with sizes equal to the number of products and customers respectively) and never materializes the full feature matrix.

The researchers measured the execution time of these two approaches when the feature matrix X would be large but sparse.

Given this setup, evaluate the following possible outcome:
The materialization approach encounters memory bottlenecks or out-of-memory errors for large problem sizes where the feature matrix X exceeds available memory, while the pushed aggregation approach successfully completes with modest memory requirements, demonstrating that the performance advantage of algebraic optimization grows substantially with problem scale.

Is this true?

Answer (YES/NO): NO